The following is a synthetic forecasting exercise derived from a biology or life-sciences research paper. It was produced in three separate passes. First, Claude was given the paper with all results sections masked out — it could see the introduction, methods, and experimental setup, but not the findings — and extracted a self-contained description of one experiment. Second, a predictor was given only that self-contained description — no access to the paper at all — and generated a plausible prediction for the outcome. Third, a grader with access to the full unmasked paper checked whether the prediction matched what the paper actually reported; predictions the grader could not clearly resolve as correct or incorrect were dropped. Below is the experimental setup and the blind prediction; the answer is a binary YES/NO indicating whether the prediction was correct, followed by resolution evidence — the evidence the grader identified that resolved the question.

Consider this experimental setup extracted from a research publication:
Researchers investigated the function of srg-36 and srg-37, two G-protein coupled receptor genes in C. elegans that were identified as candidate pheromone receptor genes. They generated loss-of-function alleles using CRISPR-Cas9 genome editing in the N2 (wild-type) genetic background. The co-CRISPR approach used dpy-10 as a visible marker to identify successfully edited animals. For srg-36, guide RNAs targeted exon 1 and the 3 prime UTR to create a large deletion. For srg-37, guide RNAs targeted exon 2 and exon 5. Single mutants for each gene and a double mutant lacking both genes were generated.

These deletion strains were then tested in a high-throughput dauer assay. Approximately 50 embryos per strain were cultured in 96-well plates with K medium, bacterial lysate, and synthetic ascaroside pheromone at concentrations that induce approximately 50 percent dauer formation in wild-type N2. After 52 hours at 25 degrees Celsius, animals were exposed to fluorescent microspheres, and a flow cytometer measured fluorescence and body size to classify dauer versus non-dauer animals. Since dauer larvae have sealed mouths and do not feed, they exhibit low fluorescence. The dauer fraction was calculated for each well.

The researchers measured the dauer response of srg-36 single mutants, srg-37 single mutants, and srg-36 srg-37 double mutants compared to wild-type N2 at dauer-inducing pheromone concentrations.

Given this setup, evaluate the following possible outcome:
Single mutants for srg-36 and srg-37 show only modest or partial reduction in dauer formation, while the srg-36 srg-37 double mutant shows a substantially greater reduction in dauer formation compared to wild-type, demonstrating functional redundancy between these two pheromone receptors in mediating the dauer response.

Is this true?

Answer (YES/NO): NO